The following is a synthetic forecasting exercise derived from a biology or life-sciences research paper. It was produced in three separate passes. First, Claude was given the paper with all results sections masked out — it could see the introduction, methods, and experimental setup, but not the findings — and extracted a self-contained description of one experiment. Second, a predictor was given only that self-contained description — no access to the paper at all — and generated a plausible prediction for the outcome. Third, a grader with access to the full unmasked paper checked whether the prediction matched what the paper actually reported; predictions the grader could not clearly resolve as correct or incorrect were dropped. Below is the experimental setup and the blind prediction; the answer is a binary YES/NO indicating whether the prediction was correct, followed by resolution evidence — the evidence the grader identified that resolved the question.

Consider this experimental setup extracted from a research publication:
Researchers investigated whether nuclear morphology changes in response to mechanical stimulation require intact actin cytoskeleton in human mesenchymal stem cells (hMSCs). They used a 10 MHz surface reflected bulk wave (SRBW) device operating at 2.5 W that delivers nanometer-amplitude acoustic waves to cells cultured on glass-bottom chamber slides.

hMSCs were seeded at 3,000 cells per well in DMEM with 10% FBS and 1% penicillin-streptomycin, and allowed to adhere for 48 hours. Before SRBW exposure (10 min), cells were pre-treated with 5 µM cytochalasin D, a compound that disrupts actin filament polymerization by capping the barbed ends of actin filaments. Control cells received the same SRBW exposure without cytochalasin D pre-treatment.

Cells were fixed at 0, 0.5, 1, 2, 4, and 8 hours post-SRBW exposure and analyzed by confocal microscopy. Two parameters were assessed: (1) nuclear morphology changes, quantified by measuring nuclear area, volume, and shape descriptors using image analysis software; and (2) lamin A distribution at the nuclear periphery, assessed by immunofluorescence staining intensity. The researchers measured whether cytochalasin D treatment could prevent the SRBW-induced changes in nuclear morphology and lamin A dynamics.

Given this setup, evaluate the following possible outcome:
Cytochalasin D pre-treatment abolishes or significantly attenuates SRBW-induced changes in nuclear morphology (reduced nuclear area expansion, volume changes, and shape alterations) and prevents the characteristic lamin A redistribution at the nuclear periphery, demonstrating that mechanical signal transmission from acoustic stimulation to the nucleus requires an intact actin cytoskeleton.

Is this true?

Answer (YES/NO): YES